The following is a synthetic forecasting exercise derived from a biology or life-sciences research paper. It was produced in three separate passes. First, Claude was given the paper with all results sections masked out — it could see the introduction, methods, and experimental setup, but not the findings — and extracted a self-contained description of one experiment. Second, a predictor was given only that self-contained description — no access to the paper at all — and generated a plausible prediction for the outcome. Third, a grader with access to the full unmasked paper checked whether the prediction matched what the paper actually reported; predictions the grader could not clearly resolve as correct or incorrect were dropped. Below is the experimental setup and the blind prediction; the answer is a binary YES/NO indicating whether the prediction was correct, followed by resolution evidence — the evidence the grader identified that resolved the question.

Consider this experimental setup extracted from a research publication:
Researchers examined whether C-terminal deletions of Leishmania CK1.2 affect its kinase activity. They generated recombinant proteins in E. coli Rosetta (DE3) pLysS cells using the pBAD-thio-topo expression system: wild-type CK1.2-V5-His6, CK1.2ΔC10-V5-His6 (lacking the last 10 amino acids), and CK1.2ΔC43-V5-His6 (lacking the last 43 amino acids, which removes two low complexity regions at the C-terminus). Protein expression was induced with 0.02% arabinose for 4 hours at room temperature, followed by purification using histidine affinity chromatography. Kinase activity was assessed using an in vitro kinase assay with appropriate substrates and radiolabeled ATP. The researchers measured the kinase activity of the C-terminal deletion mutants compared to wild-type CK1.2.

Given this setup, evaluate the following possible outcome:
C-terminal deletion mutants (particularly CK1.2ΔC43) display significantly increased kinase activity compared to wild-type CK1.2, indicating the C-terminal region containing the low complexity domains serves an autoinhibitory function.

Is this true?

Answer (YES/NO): NO